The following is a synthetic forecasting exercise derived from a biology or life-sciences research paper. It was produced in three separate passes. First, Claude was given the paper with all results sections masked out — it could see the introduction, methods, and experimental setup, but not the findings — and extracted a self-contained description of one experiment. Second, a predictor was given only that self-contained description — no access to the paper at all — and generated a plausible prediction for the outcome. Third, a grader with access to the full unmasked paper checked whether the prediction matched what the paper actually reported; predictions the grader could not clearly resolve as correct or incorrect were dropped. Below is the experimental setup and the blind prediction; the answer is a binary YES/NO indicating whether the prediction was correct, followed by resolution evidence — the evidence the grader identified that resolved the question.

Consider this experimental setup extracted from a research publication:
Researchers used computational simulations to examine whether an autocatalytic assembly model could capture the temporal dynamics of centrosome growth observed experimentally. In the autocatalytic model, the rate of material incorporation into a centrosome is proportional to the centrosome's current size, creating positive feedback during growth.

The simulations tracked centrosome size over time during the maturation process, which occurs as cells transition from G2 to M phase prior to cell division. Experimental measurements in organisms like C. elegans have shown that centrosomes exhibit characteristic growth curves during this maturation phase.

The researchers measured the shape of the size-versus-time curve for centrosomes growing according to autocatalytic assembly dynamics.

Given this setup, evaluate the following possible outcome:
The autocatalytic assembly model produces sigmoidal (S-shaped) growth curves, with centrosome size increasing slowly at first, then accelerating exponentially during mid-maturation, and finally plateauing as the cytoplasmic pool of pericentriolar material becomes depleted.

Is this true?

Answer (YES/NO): YES